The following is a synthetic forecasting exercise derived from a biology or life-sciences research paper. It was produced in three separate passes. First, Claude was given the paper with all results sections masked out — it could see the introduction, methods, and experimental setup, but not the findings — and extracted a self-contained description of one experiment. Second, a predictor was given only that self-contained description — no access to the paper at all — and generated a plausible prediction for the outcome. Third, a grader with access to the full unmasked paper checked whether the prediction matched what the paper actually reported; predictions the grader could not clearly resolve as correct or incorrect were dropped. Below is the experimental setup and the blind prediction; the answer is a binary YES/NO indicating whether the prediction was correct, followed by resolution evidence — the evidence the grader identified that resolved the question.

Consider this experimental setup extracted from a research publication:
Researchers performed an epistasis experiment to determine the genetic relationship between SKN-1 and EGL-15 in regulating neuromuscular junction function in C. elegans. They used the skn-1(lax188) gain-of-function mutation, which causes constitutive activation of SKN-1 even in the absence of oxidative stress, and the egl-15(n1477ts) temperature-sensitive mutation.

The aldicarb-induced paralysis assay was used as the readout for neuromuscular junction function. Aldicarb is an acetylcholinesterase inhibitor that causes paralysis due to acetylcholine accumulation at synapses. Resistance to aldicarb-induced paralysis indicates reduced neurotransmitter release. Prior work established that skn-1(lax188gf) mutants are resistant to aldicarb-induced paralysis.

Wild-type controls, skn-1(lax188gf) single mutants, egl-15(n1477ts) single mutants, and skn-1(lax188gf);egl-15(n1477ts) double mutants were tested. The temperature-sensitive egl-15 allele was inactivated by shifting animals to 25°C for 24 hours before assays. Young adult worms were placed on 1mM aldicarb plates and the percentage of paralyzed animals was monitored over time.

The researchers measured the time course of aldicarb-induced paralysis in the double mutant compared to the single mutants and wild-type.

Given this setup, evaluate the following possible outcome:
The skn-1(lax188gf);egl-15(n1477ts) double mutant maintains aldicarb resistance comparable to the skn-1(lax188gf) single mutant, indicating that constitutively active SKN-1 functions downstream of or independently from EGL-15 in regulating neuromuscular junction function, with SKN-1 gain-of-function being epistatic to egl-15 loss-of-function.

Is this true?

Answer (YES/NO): NO